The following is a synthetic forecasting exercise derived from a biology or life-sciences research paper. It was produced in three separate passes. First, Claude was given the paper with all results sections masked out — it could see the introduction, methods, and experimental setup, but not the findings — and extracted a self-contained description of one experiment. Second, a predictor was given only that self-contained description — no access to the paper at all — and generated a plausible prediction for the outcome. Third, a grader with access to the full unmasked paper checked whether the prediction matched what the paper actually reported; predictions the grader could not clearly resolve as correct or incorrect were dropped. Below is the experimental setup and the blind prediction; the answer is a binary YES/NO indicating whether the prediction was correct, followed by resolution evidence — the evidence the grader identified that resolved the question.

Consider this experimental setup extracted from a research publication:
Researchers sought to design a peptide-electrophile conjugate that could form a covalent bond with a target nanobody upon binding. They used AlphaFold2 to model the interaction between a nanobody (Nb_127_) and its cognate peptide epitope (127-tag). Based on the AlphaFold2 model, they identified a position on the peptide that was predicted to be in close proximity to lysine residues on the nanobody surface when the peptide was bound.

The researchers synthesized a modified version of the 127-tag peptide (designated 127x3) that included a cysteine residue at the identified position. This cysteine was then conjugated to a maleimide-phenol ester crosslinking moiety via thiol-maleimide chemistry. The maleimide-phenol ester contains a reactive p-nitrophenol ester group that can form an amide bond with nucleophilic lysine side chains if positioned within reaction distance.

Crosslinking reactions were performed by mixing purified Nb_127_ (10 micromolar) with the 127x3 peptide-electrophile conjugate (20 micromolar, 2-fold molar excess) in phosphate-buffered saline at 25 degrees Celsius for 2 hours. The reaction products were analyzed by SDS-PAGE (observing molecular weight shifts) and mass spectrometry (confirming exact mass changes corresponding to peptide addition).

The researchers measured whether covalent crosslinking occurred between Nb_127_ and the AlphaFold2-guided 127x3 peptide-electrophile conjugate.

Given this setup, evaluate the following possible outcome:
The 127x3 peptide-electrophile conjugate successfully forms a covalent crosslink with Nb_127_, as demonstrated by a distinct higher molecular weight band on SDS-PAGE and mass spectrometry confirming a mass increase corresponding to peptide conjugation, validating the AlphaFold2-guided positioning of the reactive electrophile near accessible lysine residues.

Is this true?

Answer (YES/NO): YES